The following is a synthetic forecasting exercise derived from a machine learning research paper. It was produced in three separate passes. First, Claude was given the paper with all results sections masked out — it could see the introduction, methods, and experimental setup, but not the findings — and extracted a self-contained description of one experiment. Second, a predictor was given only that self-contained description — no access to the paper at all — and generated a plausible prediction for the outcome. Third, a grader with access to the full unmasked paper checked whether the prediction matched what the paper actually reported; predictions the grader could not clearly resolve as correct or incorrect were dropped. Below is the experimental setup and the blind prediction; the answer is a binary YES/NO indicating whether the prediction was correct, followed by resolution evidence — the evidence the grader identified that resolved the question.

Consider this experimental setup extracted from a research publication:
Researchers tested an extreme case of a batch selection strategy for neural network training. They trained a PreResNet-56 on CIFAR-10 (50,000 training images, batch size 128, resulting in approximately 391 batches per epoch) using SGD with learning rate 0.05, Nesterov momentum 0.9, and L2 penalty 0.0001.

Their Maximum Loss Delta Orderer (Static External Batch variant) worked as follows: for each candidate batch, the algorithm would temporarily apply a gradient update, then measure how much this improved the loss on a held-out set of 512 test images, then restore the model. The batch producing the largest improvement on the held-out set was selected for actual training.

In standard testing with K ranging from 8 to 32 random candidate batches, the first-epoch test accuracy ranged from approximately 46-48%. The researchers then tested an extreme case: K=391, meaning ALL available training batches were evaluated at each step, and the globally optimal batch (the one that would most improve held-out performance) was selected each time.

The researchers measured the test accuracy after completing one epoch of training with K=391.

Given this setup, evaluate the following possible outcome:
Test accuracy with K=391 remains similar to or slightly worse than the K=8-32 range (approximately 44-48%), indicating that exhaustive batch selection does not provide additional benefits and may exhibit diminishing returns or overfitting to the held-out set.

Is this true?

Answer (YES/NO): NO